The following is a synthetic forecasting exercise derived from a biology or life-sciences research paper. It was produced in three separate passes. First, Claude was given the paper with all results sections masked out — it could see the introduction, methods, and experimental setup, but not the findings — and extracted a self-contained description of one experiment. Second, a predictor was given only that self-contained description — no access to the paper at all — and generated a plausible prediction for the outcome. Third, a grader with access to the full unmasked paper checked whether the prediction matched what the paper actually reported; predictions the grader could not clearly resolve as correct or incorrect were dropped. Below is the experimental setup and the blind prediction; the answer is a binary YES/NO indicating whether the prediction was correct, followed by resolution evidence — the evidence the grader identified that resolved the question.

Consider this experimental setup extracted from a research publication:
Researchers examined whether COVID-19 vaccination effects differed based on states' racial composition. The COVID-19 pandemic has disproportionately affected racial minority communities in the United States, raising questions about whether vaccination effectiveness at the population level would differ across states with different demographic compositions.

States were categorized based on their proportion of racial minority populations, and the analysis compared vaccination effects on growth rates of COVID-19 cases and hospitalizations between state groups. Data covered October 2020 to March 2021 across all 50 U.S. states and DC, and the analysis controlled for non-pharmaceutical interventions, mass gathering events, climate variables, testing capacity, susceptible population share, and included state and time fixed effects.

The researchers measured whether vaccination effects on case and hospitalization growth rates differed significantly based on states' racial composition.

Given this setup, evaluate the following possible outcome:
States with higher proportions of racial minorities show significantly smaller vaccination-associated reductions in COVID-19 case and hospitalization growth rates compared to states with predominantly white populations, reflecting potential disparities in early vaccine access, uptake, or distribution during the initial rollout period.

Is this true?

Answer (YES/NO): NO